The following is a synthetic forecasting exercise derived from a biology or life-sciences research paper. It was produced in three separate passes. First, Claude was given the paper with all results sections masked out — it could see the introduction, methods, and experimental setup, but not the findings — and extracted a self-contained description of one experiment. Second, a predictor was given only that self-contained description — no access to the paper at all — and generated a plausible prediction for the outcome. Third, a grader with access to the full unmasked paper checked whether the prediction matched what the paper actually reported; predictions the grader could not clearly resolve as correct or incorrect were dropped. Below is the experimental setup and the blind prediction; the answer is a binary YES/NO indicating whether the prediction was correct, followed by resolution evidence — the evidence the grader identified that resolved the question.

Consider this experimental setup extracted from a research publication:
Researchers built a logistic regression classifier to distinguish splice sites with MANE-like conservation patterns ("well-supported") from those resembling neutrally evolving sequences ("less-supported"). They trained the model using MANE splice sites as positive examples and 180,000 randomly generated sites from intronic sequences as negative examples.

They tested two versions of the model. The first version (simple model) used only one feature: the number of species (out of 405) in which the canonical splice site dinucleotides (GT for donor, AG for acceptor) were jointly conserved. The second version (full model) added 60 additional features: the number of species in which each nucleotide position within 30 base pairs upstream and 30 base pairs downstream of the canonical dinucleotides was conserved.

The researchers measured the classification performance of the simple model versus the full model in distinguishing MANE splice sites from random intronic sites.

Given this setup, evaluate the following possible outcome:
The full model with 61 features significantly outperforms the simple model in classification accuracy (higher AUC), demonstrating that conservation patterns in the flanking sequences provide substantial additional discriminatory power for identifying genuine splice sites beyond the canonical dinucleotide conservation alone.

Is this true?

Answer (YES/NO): NO